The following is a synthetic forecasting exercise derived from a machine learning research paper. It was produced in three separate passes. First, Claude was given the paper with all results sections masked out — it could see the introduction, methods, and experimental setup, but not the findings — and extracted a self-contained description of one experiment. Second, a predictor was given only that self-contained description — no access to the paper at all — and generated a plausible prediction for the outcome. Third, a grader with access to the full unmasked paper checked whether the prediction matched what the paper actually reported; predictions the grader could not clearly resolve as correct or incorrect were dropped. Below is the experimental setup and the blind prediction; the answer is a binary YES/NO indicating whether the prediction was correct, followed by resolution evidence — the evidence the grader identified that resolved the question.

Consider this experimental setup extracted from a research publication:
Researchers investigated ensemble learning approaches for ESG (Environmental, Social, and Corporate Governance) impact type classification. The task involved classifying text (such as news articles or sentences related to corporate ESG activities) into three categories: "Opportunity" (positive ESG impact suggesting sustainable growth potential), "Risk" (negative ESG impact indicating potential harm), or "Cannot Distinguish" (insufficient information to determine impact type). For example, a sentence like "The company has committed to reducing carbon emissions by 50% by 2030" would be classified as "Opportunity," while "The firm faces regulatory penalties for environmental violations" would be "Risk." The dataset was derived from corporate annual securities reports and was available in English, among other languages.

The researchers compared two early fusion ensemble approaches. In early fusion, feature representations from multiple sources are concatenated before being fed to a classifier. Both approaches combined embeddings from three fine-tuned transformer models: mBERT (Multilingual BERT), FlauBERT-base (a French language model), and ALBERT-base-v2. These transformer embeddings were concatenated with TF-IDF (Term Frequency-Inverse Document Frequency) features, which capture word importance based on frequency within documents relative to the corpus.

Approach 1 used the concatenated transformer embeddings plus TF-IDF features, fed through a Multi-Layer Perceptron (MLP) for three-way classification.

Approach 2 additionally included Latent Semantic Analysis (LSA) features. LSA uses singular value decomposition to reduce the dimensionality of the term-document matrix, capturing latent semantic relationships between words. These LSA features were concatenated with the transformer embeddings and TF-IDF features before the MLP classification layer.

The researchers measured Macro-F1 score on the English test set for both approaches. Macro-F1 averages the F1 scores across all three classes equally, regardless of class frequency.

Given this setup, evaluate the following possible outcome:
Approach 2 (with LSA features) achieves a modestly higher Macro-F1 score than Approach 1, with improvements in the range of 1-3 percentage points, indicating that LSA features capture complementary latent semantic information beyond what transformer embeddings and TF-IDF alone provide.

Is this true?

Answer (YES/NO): NO